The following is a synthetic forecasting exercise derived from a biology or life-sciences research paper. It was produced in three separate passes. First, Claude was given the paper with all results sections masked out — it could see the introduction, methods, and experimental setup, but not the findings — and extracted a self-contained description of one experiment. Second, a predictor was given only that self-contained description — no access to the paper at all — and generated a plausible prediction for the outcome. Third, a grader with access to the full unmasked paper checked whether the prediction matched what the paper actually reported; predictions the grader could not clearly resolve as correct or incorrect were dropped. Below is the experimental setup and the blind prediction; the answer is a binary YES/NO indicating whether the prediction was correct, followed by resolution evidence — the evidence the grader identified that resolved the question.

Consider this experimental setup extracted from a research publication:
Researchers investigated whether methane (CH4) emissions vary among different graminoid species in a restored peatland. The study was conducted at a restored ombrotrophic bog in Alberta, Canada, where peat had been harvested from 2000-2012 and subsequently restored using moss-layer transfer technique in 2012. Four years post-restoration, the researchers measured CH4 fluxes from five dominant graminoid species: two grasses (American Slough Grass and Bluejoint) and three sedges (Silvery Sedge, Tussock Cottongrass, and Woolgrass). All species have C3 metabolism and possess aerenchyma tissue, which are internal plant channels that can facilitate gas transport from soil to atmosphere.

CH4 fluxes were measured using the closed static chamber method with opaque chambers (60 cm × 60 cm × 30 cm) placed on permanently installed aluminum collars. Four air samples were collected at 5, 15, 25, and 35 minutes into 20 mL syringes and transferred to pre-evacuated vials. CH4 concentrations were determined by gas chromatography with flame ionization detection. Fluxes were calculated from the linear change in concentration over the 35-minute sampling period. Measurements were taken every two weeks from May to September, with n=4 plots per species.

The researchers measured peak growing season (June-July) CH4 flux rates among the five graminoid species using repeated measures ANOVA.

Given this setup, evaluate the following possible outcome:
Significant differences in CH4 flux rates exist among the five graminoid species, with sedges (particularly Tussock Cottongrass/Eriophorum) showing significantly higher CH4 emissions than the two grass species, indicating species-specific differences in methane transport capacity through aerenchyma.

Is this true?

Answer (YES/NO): NO